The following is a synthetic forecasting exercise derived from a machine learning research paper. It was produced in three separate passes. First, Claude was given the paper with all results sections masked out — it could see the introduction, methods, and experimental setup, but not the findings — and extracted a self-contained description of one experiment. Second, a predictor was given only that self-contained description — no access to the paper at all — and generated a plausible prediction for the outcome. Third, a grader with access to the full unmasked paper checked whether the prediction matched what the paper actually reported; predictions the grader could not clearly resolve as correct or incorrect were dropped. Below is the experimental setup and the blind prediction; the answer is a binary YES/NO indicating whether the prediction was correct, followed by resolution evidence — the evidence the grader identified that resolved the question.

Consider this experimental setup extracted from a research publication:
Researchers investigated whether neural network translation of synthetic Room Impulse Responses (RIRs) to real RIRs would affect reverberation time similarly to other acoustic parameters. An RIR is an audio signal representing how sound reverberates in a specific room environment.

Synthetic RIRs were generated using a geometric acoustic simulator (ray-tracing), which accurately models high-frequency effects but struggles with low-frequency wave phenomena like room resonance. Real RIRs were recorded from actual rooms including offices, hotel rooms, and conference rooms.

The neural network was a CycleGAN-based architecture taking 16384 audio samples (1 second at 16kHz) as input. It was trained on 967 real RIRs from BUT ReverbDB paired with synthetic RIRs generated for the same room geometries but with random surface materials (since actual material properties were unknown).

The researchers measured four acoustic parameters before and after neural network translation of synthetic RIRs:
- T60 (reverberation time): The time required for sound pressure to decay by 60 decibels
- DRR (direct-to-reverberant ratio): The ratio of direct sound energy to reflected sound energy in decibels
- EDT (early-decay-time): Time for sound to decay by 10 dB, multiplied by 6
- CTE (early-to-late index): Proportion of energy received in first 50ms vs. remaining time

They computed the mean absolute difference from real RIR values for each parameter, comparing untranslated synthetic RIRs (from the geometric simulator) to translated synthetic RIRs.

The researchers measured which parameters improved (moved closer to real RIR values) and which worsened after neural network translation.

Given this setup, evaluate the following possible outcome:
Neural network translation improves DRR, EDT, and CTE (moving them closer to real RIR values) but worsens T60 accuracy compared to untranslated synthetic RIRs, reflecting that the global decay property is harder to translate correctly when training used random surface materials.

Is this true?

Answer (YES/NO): YES